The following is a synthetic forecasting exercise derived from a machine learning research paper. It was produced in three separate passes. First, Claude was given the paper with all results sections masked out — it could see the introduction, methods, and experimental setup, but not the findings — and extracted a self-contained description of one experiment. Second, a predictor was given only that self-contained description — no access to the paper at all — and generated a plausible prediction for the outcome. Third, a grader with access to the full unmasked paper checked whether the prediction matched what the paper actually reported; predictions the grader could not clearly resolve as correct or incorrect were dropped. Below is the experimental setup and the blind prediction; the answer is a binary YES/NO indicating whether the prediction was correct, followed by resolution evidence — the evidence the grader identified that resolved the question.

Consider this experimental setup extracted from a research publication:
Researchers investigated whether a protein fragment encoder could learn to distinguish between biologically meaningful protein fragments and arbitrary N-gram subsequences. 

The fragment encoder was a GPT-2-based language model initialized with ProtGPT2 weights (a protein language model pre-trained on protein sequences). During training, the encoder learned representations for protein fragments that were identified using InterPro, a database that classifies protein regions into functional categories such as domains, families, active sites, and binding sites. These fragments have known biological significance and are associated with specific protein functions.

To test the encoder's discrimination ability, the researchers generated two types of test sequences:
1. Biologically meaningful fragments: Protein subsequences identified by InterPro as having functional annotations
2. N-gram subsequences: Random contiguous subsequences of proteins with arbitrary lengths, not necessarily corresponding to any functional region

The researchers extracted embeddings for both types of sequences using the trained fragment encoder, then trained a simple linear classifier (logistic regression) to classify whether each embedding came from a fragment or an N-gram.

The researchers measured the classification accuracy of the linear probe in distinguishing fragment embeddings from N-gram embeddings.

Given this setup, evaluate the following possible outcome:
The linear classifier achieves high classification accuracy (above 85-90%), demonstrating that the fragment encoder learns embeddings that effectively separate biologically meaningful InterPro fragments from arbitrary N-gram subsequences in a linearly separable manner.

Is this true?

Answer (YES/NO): YES